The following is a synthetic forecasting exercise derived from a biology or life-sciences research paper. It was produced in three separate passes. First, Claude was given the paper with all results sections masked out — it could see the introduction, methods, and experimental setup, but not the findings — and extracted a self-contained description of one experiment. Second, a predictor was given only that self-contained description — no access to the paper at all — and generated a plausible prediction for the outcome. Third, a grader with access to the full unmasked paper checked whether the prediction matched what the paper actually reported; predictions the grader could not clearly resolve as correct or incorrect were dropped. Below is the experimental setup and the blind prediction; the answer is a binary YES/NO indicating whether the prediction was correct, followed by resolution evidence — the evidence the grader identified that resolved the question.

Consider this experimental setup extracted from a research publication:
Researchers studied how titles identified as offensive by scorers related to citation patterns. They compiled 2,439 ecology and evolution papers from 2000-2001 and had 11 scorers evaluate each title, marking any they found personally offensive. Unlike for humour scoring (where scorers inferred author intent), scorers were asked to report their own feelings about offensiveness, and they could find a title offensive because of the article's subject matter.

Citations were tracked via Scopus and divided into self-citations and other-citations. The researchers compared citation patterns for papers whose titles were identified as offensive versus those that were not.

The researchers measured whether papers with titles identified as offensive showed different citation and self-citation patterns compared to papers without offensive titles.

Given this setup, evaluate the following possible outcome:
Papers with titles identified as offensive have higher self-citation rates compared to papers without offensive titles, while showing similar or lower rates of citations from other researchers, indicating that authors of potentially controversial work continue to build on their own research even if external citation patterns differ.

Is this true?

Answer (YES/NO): NO